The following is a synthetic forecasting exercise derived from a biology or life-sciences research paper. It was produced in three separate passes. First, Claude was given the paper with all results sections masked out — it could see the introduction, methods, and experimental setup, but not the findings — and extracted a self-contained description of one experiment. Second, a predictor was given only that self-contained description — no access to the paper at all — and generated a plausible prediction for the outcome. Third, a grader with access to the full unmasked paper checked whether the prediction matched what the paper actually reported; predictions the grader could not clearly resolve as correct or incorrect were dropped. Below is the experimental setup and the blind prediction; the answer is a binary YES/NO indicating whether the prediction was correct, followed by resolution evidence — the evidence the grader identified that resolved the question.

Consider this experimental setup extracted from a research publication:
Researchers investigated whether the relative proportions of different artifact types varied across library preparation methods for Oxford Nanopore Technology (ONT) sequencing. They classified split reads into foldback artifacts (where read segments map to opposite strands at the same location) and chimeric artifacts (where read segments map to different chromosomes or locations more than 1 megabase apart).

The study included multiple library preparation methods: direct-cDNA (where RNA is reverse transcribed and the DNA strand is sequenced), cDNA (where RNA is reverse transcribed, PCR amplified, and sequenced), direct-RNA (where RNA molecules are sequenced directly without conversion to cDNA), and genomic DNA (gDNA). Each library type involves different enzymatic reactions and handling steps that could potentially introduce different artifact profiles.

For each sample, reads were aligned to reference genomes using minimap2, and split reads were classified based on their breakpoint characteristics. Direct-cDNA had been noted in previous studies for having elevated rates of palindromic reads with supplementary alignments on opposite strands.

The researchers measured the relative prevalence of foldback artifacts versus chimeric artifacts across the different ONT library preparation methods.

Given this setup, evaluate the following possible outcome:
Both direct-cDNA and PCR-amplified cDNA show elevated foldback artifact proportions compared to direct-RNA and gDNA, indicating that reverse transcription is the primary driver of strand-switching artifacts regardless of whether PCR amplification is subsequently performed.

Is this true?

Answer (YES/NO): NO